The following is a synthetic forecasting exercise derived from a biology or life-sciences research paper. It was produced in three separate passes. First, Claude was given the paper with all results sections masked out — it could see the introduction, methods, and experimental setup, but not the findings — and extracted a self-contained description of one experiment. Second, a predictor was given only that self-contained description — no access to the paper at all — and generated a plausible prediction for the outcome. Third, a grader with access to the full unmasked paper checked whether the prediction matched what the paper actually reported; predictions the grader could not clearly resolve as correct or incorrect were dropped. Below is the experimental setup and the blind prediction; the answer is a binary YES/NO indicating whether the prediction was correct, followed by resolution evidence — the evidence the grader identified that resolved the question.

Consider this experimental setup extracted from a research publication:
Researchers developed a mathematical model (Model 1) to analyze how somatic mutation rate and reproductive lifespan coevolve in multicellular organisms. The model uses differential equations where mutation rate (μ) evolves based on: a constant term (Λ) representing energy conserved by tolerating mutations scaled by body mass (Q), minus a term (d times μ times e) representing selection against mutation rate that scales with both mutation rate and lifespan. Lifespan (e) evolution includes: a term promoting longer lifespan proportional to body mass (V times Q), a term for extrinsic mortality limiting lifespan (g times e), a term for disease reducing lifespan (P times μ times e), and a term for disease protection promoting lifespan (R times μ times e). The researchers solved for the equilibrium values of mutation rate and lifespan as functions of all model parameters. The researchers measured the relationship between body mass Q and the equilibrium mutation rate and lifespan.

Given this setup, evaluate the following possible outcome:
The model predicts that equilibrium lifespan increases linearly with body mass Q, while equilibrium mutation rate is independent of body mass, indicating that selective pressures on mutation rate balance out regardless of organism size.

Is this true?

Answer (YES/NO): NO